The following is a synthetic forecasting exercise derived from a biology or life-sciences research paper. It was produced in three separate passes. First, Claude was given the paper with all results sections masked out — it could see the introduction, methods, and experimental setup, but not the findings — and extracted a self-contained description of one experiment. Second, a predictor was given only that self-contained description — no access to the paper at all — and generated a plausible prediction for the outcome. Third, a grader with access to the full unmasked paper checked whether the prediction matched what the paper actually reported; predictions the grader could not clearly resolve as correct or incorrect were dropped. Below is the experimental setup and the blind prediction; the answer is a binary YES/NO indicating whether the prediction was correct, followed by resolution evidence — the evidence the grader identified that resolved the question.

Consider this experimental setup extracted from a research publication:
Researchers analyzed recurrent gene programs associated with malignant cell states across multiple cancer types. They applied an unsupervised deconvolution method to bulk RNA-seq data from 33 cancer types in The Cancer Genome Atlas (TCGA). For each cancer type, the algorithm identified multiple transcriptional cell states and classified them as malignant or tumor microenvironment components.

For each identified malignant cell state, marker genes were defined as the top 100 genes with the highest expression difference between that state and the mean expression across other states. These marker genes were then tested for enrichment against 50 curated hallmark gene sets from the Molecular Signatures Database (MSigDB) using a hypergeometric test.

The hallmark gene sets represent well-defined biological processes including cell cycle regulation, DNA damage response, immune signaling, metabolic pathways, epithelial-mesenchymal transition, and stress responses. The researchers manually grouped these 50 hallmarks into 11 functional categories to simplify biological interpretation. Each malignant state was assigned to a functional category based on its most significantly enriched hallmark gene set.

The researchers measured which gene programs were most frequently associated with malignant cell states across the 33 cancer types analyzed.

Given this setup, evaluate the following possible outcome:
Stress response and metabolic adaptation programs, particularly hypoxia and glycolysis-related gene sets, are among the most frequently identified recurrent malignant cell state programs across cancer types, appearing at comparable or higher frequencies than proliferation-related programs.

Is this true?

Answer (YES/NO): NO